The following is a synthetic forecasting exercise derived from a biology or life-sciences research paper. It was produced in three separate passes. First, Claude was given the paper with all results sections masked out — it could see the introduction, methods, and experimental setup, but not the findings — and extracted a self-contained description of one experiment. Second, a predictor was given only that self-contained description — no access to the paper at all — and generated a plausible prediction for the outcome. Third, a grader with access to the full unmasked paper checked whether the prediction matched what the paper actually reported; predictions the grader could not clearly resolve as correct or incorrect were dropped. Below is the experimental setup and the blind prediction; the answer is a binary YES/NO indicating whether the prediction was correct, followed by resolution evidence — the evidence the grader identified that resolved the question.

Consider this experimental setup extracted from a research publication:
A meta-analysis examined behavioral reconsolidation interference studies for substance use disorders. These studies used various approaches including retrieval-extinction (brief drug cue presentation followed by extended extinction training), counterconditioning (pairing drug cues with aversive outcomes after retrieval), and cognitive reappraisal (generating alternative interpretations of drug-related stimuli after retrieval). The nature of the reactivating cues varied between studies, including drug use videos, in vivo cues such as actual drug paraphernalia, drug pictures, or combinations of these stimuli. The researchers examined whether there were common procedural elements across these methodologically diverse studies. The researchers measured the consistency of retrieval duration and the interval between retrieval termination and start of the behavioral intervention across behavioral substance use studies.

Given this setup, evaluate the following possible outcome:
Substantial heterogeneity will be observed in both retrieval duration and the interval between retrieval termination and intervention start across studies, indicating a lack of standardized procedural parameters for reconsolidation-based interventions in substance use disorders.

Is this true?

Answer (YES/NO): NO